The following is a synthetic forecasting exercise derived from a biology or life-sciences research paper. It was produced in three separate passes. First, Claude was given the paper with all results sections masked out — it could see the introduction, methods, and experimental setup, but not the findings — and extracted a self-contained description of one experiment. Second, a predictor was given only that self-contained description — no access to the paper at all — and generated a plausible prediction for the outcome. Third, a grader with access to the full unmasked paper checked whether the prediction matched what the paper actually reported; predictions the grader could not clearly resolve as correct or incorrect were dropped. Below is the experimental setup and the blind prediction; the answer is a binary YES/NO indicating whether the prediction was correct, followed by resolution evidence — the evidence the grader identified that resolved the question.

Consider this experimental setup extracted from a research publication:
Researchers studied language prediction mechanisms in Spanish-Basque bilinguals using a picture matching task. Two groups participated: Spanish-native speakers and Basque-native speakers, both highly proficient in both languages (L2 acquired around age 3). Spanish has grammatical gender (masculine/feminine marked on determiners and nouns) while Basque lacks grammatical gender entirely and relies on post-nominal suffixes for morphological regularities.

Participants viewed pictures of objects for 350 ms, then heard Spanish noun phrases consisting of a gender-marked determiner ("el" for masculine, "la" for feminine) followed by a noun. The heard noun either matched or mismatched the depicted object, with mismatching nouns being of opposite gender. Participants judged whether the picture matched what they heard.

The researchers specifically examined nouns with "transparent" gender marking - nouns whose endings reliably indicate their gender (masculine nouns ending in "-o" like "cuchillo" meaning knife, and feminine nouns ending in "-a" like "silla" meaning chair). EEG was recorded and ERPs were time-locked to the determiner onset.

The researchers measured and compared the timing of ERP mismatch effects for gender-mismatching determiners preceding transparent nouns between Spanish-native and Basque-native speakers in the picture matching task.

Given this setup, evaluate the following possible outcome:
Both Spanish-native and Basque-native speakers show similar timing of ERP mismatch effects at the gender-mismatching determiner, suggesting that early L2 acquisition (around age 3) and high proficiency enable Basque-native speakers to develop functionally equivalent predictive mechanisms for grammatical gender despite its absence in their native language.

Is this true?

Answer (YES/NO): NO